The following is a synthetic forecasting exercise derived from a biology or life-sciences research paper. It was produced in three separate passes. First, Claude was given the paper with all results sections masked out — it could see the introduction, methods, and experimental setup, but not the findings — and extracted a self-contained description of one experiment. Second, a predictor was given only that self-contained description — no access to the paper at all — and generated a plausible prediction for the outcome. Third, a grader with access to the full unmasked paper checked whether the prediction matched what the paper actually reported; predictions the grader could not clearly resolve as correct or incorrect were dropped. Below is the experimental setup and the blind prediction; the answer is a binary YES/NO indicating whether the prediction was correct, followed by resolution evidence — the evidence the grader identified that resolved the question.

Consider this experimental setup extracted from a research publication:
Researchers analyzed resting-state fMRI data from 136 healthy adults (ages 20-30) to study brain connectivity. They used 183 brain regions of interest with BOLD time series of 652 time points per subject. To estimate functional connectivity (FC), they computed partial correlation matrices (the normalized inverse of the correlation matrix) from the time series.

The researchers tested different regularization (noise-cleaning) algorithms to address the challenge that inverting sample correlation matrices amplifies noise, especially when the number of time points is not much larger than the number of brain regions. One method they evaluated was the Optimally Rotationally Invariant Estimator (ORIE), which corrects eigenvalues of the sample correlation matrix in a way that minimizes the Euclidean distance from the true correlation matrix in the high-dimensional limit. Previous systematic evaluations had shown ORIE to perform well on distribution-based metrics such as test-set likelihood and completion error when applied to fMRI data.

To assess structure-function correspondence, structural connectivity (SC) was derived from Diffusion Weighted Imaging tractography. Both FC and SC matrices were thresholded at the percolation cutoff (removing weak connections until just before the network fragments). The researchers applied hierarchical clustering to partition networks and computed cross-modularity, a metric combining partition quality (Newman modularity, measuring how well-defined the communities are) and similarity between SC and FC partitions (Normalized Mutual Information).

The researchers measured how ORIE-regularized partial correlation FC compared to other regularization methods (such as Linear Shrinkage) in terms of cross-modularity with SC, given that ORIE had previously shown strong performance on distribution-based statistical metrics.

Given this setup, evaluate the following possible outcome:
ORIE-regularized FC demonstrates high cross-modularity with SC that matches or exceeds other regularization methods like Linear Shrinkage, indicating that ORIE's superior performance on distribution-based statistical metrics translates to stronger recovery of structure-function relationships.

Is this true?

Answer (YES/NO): NO